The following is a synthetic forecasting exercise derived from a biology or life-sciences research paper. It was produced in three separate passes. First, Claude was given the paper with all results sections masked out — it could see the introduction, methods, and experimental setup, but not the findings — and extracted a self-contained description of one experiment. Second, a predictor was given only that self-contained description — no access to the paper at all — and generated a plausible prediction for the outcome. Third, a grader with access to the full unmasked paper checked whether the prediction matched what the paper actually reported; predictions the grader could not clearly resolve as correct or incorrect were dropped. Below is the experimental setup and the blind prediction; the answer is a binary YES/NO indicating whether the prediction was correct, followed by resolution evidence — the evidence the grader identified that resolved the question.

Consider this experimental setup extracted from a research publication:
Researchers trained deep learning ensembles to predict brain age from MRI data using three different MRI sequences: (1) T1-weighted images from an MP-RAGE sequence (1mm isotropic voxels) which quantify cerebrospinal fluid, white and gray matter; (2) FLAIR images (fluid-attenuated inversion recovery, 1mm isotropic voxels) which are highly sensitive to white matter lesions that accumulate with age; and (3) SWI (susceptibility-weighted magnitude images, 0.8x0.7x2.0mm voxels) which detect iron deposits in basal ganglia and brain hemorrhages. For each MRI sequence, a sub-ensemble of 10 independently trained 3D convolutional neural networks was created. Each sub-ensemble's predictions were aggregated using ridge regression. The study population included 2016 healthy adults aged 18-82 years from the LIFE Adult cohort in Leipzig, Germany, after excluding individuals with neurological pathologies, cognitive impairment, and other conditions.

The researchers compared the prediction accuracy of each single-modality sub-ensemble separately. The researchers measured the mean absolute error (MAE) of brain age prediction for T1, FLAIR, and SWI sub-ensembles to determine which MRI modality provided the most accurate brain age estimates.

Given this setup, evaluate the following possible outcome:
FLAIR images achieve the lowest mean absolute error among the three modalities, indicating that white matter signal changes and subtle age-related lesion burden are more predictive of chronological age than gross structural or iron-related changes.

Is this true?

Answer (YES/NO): NO